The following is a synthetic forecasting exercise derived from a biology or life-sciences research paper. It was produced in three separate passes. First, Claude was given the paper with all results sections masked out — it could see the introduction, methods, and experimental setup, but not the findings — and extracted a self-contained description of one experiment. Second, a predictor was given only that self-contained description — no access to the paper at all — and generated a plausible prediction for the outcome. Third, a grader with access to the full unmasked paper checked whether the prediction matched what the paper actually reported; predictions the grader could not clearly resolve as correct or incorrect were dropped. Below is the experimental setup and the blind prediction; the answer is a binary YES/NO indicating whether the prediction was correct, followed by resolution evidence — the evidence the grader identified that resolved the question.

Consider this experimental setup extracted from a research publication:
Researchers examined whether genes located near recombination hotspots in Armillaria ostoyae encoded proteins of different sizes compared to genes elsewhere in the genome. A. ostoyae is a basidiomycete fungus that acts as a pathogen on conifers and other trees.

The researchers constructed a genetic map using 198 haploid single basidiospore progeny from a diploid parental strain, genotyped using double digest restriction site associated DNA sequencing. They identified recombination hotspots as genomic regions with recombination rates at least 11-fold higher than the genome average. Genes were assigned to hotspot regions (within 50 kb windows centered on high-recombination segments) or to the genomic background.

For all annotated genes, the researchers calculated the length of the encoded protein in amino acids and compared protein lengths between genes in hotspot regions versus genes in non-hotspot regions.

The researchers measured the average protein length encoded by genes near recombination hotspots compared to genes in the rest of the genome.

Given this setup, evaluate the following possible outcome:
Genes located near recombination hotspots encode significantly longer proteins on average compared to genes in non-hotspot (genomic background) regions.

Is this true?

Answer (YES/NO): NO